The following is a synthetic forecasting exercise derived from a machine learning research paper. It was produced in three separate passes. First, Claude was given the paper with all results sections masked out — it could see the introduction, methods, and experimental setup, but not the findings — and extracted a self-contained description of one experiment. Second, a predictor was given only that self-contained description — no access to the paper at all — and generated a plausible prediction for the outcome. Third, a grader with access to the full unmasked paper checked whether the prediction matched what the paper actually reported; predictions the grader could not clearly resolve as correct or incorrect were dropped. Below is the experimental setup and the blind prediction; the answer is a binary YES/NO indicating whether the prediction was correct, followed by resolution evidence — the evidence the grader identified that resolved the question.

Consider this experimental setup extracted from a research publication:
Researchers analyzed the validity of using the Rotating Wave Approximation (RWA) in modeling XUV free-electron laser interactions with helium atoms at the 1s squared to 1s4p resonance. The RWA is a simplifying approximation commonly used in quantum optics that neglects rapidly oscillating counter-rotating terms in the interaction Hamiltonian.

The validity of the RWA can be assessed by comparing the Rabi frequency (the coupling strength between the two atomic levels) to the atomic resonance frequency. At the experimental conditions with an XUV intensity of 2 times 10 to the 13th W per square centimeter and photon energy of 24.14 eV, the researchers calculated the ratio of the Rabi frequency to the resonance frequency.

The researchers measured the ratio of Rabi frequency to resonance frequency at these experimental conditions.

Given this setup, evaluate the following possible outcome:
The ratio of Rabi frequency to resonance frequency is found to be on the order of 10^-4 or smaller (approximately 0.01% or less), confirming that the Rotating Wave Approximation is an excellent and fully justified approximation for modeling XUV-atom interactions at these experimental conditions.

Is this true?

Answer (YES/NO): NO